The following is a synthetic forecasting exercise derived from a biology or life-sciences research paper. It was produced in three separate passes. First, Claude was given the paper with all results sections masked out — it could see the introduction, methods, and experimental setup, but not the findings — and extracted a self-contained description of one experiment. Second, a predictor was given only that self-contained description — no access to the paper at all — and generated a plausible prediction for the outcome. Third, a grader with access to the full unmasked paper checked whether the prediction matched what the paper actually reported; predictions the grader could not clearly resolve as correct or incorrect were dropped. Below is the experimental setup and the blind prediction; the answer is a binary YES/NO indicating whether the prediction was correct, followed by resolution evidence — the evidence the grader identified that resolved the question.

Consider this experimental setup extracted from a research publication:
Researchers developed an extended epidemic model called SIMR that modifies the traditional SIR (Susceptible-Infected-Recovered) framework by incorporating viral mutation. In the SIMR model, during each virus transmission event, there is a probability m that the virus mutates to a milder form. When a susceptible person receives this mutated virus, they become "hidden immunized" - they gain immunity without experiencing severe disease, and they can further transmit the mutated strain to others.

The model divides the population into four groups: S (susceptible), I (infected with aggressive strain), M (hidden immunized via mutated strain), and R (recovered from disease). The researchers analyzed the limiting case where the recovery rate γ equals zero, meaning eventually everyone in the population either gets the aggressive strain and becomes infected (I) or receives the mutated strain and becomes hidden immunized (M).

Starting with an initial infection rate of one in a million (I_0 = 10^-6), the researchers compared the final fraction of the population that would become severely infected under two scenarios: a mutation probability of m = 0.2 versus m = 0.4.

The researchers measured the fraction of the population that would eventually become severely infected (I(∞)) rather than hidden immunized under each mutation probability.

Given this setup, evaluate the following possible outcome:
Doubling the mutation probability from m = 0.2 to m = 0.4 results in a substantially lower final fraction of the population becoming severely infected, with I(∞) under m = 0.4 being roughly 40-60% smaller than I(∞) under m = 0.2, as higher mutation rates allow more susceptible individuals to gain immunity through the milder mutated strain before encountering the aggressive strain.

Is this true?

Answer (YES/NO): NO